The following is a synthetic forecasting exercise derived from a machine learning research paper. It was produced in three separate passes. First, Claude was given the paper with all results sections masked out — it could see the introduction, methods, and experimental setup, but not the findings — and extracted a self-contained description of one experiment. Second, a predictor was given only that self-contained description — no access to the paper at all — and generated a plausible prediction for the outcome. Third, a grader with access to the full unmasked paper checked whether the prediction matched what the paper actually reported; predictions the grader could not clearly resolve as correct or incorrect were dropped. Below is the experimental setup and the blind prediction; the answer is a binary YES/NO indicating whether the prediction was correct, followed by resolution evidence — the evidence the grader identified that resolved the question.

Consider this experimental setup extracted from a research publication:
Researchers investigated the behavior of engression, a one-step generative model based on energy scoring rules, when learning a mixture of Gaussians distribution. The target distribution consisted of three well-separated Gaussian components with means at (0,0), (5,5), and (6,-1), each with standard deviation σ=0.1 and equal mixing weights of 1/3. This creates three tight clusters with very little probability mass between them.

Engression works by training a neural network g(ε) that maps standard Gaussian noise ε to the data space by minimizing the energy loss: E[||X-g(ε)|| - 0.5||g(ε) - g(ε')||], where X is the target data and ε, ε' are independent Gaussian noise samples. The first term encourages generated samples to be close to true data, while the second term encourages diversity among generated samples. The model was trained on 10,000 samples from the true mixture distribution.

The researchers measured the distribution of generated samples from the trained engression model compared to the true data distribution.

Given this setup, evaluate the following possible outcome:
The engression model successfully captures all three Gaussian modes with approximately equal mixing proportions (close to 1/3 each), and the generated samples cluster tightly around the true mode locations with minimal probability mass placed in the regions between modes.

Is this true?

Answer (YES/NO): NO